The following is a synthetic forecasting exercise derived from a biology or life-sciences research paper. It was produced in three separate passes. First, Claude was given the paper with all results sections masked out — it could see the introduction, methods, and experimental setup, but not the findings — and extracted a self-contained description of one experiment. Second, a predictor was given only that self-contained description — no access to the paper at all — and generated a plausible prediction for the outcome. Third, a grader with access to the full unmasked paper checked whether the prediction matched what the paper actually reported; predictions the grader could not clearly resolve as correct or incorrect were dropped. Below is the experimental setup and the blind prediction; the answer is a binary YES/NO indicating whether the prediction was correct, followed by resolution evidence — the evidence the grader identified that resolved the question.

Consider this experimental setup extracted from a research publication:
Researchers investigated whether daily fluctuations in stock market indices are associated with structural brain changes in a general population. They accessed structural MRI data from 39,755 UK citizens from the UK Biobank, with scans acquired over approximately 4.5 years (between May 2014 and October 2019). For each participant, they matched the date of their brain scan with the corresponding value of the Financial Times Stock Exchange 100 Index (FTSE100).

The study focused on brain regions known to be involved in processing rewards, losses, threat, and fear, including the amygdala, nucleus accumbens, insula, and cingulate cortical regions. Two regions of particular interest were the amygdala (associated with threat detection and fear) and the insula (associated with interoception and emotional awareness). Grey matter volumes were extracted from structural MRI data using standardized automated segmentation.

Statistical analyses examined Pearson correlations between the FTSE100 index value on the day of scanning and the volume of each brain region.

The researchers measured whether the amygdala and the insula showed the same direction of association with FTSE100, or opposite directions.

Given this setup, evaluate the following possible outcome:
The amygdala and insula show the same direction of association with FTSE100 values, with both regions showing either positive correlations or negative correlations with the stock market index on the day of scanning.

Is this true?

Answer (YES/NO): NO